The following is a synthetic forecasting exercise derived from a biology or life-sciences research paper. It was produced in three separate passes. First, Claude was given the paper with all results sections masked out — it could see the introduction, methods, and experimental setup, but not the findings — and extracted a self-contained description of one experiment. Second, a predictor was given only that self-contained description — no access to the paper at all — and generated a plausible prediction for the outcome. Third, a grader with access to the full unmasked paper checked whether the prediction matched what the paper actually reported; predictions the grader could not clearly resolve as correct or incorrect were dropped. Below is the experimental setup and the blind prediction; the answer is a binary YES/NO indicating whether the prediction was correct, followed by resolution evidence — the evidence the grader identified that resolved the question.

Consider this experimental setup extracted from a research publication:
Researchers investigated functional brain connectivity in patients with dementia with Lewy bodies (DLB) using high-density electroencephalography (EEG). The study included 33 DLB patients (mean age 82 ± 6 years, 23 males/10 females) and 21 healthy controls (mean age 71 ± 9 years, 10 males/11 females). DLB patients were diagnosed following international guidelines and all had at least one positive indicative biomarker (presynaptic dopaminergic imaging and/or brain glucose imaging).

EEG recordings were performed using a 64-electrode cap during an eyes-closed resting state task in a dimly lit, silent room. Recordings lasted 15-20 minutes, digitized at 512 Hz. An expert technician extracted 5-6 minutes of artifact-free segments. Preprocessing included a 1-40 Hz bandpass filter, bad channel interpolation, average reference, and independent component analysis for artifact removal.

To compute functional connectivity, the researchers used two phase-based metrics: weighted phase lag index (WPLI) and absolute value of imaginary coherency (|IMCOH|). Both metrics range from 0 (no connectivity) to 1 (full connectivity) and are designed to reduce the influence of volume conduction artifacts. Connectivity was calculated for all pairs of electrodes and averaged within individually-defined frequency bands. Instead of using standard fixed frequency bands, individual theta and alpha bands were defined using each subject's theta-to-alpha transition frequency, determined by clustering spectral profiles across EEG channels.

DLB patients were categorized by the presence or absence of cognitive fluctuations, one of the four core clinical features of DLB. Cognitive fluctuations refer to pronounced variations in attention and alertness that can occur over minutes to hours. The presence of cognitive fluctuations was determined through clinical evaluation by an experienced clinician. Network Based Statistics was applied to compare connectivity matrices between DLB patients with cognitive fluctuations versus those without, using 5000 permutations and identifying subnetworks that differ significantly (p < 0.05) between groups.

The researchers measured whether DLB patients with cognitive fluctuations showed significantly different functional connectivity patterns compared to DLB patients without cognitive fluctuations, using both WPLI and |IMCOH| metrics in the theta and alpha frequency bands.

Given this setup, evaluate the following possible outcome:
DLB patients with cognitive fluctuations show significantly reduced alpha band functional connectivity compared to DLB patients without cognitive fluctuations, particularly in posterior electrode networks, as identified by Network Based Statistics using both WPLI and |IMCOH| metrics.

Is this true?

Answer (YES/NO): NO